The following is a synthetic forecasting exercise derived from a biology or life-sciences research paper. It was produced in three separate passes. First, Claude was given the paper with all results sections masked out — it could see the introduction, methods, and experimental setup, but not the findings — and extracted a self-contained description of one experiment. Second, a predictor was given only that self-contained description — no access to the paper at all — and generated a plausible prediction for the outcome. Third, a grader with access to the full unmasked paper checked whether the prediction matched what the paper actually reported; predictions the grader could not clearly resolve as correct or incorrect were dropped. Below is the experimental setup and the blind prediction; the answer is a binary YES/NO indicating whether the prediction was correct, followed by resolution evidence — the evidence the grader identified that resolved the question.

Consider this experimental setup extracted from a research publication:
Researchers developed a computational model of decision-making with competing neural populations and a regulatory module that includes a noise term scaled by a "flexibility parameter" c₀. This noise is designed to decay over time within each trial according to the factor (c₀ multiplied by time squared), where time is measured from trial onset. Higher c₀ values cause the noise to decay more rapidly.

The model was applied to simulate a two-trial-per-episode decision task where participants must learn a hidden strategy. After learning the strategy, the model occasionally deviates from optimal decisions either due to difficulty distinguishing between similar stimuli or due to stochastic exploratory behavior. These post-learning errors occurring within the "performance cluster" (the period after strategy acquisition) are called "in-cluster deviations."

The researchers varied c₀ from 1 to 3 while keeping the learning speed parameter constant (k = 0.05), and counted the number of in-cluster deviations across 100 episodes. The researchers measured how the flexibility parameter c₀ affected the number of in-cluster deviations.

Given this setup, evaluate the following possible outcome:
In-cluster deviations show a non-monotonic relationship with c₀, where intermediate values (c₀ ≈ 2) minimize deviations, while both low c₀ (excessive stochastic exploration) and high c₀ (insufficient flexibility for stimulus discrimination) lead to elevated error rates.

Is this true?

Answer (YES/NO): NO